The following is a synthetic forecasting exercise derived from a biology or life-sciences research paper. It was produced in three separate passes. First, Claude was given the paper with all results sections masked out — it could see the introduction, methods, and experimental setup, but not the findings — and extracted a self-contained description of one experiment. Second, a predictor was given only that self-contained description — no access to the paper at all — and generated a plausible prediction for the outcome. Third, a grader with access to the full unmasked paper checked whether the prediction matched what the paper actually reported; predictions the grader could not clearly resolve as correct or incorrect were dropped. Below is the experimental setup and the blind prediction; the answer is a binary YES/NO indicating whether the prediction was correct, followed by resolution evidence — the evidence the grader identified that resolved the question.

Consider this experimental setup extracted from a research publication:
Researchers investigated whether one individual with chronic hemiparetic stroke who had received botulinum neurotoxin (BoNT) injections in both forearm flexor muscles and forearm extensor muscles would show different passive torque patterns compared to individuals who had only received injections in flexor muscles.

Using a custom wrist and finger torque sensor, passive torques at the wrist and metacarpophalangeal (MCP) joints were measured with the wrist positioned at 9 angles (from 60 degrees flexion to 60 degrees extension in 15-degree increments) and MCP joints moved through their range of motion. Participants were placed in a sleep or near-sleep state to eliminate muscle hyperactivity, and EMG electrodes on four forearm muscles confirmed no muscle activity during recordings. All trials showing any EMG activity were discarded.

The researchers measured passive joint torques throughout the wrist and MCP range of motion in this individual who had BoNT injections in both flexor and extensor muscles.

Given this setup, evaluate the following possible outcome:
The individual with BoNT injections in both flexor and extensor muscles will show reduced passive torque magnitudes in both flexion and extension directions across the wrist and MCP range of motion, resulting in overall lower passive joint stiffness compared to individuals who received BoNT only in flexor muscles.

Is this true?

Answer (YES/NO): NO